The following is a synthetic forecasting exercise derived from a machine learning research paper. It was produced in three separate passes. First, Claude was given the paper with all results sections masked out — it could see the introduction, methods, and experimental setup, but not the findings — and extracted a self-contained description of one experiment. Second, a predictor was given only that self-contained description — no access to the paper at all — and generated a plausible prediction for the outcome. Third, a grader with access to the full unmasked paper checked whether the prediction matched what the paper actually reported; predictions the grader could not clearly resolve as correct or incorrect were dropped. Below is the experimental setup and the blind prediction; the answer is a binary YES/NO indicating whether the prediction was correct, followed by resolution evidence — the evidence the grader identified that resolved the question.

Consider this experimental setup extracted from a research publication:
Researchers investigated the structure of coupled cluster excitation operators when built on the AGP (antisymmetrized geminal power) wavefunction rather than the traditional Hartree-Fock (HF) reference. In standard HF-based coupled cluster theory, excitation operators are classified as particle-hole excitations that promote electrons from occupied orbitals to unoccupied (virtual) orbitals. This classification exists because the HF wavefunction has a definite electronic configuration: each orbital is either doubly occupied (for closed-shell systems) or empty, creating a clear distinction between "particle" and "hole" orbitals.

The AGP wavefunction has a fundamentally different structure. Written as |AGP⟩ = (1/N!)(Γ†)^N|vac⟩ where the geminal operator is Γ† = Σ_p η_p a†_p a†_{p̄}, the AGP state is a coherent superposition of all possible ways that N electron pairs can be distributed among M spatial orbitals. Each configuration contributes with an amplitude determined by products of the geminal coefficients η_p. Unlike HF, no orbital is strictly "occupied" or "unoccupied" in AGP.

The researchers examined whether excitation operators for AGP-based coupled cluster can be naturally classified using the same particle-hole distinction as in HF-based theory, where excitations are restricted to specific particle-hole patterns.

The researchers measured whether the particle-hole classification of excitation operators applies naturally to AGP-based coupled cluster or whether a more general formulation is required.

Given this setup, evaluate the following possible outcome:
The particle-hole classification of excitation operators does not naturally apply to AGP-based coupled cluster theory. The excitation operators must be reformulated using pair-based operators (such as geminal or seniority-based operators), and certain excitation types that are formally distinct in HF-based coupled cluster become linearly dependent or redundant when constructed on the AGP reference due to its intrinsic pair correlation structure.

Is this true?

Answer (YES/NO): NO